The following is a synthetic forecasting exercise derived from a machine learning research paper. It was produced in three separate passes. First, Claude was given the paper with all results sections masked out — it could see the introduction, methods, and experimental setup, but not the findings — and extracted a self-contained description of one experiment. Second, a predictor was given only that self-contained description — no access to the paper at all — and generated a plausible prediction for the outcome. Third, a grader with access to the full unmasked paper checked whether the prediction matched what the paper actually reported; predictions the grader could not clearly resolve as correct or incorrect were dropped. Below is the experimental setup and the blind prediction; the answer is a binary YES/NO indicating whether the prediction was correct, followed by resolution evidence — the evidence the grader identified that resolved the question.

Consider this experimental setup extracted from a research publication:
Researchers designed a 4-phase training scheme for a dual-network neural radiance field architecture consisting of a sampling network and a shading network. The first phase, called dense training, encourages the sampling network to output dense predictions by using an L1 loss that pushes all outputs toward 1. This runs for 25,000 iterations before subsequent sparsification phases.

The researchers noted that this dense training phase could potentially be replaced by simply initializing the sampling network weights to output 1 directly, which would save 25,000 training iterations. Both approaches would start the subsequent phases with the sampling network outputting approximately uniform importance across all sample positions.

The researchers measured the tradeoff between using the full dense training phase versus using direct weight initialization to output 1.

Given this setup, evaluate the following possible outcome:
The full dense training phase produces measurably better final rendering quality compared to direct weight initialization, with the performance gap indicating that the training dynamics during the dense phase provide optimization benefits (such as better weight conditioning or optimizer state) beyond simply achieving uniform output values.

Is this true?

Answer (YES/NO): YES